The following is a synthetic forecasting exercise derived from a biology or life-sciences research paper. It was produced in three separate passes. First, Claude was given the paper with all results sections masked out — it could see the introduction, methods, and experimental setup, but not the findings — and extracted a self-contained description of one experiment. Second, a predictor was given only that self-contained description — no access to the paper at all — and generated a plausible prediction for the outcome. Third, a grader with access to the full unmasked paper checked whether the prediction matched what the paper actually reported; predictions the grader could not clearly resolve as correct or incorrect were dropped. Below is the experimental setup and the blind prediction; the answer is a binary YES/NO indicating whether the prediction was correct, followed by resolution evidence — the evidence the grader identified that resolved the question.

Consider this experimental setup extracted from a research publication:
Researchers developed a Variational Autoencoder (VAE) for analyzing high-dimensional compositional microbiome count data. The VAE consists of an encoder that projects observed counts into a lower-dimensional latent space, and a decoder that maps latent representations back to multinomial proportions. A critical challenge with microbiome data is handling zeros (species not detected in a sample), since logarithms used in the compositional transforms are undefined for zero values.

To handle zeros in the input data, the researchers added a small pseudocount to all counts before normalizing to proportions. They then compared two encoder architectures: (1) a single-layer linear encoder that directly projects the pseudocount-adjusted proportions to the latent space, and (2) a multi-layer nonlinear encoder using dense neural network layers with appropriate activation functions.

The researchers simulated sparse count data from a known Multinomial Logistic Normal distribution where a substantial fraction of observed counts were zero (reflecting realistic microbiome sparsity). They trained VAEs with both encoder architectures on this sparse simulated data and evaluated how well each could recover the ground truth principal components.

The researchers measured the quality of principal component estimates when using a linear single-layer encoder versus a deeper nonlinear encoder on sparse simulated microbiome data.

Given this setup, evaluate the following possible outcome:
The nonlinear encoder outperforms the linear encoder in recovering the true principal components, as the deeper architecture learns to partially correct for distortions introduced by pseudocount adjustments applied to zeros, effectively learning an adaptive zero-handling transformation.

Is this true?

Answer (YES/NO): YES